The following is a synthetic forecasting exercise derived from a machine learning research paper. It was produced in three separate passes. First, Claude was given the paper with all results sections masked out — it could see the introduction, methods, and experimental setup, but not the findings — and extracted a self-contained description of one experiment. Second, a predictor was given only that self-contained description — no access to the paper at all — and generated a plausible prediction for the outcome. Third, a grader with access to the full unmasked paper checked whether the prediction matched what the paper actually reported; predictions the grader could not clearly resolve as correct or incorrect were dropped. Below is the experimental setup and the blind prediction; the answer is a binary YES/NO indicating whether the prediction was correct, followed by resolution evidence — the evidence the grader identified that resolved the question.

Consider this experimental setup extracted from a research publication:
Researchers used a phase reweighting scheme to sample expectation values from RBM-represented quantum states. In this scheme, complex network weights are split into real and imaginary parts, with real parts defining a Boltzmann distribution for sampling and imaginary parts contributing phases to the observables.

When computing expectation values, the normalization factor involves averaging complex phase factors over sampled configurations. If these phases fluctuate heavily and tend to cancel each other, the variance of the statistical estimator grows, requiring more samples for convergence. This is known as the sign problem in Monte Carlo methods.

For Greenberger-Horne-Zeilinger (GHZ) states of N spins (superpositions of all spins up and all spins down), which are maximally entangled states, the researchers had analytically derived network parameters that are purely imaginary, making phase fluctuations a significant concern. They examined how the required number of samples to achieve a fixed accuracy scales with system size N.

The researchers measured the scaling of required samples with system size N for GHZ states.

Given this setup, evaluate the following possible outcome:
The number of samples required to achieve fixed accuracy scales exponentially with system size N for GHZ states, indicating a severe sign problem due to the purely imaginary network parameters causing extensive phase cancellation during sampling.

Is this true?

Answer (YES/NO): YES